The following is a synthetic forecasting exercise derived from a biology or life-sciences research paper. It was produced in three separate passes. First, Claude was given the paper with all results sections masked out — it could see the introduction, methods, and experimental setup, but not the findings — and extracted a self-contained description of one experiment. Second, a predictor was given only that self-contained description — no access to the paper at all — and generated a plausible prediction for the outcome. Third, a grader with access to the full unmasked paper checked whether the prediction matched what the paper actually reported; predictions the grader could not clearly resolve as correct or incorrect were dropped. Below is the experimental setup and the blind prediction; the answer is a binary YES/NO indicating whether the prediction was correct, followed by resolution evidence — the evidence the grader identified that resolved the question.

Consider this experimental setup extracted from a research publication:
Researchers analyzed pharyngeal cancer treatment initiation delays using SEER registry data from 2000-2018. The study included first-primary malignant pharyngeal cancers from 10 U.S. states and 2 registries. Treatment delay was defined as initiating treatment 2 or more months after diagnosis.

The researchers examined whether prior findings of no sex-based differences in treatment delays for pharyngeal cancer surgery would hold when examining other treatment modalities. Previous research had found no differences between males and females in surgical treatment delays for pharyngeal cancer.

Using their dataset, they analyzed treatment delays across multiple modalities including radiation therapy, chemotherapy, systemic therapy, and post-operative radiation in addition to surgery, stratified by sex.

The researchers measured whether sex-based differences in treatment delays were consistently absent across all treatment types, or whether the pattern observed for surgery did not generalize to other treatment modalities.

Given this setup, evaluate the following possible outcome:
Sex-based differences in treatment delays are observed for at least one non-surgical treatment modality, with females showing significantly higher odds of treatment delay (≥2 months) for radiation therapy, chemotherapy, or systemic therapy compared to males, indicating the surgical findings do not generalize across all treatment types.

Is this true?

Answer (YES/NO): NO